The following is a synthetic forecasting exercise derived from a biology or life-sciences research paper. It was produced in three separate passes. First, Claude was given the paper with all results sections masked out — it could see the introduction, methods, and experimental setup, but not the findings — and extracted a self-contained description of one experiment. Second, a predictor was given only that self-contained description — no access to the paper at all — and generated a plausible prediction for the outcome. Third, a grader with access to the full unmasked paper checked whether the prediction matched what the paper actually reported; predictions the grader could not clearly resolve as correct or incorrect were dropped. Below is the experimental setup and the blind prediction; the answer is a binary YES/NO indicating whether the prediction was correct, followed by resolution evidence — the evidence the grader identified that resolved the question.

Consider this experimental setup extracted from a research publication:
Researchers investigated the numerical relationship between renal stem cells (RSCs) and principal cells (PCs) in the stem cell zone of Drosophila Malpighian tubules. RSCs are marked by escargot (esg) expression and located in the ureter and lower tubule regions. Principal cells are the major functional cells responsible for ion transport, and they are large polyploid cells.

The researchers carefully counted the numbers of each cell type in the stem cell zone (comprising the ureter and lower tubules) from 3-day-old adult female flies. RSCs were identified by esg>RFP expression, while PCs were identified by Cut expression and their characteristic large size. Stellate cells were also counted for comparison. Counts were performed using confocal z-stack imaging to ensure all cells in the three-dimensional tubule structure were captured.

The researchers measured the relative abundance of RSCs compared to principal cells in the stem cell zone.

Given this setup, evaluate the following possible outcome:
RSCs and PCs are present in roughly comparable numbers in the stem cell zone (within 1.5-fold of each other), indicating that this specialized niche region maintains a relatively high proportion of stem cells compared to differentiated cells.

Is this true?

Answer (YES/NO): NO